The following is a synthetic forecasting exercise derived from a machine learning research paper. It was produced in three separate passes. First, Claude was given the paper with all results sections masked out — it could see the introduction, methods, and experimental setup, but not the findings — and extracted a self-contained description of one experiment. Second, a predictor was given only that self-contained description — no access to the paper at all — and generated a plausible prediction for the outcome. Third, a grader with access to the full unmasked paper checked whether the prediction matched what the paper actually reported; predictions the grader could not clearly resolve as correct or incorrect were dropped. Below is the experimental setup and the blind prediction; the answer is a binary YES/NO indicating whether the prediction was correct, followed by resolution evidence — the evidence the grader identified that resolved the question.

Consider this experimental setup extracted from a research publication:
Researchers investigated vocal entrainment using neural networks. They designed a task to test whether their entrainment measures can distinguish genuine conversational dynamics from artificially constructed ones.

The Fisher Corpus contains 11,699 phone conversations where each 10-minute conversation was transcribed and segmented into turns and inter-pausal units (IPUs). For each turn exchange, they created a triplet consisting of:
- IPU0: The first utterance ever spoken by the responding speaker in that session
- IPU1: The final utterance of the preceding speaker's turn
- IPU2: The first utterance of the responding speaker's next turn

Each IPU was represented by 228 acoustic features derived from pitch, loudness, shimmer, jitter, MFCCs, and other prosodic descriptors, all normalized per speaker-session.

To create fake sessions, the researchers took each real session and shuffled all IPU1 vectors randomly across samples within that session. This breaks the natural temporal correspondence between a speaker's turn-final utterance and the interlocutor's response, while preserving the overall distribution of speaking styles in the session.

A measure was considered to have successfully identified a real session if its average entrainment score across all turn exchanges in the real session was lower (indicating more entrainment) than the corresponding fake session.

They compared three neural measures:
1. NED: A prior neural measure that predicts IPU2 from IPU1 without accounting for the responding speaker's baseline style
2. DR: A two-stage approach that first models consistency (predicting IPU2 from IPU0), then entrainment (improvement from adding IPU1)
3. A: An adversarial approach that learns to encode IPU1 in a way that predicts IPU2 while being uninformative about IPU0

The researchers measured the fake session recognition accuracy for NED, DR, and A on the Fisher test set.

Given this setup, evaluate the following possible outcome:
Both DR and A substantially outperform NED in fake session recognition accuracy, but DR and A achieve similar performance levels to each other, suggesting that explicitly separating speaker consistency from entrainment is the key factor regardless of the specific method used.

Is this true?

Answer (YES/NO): NO